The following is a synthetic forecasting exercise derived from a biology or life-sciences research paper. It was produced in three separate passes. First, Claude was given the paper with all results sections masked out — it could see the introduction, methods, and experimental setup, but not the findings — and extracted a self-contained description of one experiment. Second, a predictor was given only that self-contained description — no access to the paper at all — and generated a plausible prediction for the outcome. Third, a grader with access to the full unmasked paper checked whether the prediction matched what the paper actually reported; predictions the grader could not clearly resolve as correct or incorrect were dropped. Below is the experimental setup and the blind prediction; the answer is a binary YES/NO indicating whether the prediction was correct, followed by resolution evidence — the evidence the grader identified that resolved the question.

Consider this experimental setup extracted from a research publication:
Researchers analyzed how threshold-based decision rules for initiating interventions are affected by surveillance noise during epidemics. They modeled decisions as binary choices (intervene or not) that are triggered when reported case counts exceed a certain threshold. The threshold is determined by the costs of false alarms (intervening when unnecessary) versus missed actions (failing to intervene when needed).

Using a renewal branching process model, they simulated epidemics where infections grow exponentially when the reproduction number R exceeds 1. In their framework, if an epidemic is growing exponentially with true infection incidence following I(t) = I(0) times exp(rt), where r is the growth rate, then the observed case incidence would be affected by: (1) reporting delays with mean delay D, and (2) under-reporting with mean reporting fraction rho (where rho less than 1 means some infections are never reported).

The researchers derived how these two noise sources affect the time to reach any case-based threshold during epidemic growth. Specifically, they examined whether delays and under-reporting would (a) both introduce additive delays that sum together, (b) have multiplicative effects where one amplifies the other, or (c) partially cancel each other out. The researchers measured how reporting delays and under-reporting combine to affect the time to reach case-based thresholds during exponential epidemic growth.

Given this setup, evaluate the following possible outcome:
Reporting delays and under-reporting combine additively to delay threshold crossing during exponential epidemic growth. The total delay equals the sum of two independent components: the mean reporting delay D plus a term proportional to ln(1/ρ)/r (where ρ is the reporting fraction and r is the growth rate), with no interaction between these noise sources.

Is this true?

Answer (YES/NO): YES